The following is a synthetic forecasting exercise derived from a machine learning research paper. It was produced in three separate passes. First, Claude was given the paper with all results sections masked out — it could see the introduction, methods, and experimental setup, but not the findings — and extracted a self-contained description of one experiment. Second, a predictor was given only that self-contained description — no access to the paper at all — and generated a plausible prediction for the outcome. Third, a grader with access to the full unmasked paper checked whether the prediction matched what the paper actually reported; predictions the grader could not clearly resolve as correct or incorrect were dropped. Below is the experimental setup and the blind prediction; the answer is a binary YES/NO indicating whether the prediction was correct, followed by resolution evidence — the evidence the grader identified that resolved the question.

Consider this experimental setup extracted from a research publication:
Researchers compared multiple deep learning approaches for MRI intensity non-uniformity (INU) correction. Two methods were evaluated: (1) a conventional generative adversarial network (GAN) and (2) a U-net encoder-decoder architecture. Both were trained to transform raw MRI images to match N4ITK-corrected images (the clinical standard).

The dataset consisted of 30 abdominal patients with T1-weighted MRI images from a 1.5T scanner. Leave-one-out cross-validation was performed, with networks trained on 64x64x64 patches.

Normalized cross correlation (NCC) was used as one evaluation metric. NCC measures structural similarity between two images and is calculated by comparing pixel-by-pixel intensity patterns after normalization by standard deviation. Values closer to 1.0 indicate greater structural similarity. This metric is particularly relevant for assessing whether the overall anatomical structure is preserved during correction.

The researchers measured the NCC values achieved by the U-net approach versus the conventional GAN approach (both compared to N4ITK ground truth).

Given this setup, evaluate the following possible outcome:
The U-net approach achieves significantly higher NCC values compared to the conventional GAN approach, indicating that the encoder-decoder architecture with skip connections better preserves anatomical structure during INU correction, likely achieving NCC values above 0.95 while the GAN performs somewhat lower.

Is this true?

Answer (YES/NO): NO